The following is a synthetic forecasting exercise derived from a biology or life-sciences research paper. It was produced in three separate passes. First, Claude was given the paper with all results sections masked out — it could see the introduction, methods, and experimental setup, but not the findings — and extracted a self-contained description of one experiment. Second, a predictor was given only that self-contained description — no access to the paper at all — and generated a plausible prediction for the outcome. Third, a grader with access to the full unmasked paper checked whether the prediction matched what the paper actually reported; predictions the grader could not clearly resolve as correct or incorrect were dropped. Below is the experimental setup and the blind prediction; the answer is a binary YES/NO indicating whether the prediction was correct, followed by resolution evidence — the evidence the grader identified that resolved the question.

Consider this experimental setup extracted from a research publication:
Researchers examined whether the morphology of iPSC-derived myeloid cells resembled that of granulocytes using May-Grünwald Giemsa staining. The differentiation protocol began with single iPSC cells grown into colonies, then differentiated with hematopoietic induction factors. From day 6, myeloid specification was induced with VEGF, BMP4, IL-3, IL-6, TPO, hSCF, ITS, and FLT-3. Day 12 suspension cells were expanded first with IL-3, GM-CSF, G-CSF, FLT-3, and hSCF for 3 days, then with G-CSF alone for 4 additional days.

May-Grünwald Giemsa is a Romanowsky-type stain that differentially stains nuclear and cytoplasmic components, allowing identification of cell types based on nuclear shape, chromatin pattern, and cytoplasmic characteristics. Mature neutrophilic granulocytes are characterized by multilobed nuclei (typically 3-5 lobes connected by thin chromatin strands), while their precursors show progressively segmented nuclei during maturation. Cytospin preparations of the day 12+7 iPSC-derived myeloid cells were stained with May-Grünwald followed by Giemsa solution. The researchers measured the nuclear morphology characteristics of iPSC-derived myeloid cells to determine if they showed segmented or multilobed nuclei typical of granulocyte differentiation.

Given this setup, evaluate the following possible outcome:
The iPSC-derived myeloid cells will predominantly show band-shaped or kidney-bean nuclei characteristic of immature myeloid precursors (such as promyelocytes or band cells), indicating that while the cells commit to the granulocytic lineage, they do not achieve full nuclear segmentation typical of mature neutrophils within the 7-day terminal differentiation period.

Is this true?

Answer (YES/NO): NO